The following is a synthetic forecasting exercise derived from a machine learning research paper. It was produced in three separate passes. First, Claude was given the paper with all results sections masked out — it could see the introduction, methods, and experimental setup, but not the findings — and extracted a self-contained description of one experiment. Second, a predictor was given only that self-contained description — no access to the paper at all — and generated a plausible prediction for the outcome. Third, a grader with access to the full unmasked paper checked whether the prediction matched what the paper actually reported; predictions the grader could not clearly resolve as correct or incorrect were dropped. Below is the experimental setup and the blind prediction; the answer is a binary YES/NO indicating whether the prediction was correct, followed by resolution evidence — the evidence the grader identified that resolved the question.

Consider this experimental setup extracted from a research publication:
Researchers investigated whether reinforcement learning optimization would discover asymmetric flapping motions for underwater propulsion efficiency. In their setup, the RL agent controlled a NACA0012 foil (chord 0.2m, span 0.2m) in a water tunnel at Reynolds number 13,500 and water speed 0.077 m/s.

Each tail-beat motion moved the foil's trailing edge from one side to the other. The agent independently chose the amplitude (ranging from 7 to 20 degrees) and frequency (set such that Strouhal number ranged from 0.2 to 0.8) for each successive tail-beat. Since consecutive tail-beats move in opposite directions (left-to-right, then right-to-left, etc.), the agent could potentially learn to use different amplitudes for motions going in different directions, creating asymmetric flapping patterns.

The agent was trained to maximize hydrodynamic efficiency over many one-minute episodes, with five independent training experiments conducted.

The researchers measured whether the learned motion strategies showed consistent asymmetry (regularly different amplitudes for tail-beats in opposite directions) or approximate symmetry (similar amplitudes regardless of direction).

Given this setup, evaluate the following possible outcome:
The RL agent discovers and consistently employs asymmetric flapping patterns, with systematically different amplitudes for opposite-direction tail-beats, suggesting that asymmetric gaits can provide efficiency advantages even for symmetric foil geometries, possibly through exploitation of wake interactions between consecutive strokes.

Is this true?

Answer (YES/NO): NO